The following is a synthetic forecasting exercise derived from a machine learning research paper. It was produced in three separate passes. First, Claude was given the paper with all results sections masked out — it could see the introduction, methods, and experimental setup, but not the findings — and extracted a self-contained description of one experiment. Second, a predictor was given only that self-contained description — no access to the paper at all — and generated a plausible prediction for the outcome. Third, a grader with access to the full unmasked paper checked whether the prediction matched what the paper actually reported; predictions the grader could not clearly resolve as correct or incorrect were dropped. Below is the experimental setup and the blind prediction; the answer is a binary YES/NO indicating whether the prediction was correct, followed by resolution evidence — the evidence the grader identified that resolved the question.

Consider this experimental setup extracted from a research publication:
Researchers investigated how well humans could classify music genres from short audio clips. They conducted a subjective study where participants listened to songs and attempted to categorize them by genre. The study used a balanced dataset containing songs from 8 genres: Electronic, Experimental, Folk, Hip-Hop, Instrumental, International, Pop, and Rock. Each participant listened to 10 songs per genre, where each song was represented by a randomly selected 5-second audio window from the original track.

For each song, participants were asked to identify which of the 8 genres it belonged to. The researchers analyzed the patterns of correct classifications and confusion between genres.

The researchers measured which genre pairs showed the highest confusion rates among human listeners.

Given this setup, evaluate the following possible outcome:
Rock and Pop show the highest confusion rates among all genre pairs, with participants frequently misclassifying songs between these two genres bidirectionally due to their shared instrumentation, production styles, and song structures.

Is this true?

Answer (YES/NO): NO